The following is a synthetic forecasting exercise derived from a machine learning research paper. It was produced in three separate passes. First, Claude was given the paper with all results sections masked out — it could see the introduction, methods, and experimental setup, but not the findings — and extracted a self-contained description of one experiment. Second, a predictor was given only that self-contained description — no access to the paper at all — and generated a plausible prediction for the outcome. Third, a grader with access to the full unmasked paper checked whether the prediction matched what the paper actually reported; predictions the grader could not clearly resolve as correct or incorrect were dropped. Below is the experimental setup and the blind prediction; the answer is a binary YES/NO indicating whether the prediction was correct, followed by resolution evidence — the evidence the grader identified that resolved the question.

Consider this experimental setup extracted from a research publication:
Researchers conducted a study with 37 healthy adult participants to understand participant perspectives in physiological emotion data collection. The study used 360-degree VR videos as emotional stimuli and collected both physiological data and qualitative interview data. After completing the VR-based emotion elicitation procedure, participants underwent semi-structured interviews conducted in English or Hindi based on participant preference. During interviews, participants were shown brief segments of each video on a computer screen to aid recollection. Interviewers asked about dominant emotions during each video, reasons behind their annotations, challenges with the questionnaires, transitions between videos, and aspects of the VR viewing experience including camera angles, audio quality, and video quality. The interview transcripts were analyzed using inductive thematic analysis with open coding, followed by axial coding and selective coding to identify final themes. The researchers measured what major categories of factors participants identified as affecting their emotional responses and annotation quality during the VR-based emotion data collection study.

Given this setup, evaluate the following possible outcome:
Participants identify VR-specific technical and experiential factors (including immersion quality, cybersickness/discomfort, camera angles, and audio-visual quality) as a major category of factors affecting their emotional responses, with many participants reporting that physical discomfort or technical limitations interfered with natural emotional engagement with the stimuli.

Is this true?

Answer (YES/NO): NO